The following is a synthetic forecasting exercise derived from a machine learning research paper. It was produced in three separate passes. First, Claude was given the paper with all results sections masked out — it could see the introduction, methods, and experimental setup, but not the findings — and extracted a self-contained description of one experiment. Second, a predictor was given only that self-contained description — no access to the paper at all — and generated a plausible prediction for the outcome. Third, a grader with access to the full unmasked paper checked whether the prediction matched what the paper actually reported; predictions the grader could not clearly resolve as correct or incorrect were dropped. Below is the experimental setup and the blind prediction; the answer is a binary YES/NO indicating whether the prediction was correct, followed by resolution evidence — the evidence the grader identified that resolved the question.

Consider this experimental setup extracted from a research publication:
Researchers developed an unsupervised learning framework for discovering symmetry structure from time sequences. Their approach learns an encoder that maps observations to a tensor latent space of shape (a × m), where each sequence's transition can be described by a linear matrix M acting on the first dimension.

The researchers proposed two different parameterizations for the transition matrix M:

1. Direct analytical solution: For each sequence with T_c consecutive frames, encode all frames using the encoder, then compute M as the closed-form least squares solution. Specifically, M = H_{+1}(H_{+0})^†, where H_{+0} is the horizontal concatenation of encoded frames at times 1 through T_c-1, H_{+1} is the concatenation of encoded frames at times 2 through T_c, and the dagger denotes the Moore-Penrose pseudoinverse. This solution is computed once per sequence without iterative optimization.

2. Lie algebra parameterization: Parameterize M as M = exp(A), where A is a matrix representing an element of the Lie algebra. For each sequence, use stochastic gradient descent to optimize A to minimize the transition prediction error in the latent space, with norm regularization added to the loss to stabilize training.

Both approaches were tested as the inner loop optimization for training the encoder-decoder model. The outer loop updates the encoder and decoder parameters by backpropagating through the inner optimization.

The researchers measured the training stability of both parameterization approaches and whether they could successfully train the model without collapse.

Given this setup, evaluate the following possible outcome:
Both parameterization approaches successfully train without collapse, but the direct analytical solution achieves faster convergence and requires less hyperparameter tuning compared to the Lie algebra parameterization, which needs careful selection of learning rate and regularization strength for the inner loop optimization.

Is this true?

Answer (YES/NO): NO